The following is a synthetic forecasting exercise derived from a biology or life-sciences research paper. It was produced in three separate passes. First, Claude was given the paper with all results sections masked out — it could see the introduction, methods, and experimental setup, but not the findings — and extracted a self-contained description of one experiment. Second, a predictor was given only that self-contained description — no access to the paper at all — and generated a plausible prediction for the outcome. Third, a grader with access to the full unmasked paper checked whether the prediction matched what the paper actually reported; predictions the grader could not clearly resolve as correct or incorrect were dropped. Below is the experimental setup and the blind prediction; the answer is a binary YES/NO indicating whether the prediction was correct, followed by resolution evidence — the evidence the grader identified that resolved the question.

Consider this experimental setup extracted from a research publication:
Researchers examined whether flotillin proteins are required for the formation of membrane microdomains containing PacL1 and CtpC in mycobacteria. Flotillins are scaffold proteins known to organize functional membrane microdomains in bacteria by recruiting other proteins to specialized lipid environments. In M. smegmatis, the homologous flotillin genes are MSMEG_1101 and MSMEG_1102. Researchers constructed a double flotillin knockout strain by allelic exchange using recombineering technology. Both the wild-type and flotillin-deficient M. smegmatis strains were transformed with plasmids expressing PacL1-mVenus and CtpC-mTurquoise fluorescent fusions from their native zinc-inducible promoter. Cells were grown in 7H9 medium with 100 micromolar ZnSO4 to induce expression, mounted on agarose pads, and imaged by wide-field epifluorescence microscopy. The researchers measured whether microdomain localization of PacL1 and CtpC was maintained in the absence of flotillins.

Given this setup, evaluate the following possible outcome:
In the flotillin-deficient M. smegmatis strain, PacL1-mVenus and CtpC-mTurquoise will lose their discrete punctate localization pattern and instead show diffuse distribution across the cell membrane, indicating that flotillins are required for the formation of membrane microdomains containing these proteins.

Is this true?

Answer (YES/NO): NO